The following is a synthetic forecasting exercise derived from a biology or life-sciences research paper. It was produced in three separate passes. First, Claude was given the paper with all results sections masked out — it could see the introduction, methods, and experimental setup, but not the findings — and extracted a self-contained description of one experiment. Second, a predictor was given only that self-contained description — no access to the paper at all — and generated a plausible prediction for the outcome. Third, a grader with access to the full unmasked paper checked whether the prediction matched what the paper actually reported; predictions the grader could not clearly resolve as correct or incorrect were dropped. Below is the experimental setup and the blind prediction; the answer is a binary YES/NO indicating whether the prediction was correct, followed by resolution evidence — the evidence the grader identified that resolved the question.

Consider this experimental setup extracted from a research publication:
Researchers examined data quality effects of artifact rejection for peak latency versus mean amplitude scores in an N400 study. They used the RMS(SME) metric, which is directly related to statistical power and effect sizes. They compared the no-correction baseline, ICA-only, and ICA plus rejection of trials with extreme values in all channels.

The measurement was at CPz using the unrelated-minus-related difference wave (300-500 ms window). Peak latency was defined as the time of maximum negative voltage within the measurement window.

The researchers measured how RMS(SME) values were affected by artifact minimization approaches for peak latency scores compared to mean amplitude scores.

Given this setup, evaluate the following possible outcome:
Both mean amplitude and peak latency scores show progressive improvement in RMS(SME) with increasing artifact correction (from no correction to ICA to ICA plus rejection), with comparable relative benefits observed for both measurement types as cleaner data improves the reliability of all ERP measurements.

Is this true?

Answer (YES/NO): NO